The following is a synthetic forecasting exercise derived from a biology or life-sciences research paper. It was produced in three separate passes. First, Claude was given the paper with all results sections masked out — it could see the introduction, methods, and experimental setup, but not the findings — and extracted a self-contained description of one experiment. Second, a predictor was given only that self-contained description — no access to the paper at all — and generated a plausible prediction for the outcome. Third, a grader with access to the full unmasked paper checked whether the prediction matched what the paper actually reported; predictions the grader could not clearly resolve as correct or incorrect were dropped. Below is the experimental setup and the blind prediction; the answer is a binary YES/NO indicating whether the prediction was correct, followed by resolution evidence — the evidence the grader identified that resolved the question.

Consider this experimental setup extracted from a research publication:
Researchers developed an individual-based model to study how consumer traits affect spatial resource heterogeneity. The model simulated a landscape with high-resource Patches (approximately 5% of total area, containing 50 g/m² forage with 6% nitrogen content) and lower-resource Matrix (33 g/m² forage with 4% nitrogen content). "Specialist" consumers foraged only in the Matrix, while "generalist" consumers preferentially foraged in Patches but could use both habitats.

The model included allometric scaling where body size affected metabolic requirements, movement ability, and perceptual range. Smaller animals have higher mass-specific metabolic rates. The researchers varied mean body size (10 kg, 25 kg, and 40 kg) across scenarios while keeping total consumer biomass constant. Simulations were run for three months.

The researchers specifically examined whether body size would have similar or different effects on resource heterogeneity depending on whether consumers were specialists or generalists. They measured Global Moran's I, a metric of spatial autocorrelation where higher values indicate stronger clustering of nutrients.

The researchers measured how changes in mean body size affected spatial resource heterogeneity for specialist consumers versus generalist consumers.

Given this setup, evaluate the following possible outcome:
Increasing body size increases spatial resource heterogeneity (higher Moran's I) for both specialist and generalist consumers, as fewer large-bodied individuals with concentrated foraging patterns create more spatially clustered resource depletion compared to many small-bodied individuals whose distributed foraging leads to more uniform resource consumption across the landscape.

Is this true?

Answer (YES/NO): NO